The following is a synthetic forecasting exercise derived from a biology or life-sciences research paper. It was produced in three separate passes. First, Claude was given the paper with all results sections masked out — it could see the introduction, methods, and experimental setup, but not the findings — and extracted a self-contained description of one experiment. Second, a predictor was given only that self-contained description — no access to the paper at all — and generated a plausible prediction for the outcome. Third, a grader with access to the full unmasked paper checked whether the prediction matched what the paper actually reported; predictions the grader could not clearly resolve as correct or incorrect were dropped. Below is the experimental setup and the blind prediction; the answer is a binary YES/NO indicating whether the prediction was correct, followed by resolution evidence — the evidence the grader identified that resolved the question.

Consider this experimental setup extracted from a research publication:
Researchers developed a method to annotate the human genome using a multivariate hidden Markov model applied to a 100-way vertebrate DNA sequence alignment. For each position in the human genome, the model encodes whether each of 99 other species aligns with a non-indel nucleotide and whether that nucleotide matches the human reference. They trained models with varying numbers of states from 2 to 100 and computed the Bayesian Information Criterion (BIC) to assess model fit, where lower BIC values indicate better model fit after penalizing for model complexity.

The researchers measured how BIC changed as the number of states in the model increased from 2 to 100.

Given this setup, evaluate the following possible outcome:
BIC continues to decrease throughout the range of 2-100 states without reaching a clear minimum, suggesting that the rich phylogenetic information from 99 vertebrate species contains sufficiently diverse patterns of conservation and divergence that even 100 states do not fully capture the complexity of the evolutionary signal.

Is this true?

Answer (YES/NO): YES